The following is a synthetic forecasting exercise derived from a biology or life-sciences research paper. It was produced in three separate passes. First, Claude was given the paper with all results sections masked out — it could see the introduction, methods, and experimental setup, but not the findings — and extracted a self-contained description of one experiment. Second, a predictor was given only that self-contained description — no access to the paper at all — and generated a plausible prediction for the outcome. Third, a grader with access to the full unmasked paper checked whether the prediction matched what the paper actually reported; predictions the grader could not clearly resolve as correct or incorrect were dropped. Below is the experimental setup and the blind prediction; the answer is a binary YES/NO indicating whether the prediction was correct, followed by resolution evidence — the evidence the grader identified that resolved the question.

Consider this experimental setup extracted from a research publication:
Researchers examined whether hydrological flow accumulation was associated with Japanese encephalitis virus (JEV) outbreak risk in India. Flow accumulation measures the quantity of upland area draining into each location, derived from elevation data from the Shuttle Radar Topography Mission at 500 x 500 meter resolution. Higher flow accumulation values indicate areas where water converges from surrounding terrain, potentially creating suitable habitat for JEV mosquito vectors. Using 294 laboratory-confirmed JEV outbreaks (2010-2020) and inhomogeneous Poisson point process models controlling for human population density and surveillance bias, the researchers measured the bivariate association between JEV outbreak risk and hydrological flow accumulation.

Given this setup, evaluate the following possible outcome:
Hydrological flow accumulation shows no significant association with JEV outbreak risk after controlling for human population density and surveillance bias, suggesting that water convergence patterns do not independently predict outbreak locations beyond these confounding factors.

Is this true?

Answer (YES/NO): YES